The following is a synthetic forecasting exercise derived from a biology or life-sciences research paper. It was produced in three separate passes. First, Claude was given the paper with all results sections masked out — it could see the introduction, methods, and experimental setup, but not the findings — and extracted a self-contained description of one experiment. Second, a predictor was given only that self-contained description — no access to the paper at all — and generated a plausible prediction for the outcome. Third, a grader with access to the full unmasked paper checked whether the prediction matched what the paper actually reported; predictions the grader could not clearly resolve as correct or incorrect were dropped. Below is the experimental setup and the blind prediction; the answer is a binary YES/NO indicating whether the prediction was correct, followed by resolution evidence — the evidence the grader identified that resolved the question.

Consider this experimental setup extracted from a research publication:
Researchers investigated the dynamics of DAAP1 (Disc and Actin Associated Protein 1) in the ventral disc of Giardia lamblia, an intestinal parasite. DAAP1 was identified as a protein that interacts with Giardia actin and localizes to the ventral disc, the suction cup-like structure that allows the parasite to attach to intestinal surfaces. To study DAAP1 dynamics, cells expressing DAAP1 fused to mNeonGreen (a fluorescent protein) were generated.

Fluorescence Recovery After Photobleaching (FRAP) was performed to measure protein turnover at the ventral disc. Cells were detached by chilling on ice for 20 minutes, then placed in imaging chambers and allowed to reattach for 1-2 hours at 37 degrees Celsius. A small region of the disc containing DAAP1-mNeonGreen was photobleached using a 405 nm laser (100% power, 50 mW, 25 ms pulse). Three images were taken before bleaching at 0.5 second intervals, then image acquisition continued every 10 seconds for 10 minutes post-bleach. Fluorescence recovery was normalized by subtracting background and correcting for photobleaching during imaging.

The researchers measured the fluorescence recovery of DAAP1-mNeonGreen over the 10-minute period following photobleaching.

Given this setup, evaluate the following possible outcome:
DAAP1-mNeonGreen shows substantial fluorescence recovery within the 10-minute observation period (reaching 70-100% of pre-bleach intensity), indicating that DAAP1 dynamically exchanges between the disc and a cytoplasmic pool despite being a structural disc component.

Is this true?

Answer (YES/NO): NO